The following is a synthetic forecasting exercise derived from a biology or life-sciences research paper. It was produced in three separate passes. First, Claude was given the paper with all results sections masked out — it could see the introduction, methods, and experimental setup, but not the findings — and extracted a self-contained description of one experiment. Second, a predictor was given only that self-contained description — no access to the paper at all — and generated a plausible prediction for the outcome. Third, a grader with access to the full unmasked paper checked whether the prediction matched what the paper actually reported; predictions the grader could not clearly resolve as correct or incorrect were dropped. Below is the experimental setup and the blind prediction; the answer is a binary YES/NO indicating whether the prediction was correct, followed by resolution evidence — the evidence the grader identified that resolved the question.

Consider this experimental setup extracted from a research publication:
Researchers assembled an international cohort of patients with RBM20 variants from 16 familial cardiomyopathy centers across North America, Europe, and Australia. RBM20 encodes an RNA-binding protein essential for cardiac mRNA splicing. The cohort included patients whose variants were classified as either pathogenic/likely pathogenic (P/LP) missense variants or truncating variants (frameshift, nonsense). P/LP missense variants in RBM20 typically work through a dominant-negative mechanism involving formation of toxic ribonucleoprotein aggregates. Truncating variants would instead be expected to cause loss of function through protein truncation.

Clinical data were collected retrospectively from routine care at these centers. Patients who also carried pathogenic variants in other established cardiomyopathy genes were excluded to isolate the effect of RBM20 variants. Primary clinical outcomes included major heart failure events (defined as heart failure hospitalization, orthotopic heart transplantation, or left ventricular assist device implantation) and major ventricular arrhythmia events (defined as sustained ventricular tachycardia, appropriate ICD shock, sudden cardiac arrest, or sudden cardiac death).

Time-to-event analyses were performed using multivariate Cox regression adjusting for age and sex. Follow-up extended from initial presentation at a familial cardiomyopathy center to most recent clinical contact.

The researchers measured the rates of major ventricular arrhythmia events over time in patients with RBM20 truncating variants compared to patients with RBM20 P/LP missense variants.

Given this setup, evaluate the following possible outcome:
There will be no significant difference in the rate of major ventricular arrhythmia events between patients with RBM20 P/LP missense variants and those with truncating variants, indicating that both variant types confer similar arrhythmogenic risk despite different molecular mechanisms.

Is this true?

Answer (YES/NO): YES